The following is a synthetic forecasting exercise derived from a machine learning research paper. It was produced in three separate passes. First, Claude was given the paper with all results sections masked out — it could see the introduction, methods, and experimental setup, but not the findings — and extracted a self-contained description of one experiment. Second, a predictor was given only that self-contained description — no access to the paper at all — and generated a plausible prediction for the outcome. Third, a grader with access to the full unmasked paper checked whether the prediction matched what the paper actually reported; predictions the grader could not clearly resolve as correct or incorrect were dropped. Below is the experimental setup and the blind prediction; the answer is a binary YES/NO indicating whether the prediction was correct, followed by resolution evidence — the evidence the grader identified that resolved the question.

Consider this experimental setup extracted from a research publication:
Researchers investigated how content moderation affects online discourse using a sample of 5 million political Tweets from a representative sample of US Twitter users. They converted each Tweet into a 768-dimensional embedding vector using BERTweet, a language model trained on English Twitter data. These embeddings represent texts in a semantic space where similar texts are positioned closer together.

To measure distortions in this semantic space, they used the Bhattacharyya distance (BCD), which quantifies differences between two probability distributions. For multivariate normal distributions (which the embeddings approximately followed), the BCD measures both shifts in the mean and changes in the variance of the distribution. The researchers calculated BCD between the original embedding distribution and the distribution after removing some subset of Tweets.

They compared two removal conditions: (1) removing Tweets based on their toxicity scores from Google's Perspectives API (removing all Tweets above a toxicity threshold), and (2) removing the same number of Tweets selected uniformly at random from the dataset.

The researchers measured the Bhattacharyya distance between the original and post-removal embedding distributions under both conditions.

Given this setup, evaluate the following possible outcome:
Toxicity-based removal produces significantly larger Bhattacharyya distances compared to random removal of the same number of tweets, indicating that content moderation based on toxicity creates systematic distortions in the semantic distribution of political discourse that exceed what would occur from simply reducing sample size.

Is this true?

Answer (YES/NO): YES